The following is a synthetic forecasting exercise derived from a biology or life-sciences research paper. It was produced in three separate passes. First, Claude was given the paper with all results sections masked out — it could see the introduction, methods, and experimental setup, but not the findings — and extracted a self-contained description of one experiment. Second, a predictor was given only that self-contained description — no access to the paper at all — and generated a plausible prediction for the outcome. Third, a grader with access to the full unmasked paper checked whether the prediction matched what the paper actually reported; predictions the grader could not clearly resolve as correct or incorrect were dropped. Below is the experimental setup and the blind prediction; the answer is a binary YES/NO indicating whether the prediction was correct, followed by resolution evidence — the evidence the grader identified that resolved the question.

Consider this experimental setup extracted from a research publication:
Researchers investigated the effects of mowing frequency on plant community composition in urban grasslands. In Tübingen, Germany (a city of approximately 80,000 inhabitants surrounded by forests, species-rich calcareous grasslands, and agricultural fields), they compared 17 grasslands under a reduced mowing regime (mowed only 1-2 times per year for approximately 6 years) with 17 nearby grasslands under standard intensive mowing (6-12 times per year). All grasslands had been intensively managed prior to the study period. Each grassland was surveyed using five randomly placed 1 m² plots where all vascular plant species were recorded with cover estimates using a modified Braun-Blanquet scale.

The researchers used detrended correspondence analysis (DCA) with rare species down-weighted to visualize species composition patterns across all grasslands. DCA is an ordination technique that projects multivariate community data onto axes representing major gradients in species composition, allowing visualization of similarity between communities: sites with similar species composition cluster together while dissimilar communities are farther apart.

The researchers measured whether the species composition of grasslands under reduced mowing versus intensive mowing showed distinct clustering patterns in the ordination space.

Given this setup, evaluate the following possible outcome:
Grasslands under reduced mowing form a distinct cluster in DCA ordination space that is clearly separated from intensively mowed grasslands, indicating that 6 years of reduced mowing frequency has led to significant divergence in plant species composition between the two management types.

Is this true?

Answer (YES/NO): YES